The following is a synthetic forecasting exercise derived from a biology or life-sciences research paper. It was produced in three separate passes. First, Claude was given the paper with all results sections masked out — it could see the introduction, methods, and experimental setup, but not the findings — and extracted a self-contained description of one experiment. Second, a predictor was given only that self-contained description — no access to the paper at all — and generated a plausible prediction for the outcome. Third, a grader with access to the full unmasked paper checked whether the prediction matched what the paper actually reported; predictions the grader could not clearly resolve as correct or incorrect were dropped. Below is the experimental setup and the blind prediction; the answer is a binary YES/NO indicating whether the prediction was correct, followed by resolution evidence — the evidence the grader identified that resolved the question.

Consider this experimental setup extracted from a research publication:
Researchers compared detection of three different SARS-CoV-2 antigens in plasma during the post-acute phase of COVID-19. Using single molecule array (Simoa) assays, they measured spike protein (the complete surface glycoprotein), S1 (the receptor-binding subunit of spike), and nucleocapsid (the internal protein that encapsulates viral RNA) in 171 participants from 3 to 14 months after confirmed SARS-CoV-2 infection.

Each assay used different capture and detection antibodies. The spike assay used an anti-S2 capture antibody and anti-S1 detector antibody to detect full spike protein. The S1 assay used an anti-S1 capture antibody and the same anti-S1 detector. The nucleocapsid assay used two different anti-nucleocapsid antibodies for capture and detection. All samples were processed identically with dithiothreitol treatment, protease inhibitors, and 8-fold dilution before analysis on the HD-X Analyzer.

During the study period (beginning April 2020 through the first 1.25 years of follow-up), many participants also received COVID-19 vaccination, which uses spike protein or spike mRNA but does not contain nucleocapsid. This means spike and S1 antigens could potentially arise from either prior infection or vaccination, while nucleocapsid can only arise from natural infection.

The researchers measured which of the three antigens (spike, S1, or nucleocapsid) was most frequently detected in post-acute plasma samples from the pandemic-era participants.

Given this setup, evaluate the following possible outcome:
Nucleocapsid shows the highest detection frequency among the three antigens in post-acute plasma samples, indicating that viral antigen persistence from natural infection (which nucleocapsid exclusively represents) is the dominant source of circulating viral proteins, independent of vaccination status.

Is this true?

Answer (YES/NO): NO